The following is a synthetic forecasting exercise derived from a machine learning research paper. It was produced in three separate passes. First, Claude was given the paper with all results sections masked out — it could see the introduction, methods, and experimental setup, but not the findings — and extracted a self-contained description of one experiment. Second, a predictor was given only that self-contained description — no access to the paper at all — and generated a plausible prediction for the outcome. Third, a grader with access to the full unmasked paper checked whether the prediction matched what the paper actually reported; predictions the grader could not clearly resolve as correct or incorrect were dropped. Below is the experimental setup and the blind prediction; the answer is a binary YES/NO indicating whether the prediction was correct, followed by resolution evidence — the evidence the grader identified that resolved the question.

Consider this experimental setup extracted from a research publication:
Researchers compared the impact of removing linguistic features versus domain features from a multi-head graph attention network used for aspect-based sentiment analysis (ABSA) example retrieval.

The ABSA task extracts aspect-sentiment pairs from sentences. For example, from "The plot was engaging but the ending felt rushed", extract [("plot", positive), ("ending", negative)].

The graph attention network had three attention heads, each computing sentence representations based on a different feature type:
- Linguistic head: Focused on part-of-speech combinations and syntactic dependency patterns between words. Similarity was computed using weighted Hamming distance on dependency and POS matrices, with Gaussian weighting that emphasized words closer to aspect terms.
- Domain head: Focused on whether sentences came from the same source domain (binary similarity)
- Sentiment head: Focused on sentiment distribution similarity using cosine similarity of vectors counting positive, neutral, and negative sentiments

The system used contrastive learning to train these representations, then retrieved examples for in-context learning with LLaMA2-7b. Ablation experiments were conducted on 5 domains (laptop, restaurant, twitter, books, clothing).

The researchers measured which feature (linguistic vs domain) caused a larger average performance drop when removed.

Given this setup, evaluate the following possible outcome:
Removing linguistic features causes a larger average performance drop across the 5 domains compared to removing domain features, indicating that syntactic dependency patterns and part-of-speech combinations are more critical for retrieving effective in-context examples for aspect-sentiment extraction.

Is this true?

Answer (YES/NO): YES